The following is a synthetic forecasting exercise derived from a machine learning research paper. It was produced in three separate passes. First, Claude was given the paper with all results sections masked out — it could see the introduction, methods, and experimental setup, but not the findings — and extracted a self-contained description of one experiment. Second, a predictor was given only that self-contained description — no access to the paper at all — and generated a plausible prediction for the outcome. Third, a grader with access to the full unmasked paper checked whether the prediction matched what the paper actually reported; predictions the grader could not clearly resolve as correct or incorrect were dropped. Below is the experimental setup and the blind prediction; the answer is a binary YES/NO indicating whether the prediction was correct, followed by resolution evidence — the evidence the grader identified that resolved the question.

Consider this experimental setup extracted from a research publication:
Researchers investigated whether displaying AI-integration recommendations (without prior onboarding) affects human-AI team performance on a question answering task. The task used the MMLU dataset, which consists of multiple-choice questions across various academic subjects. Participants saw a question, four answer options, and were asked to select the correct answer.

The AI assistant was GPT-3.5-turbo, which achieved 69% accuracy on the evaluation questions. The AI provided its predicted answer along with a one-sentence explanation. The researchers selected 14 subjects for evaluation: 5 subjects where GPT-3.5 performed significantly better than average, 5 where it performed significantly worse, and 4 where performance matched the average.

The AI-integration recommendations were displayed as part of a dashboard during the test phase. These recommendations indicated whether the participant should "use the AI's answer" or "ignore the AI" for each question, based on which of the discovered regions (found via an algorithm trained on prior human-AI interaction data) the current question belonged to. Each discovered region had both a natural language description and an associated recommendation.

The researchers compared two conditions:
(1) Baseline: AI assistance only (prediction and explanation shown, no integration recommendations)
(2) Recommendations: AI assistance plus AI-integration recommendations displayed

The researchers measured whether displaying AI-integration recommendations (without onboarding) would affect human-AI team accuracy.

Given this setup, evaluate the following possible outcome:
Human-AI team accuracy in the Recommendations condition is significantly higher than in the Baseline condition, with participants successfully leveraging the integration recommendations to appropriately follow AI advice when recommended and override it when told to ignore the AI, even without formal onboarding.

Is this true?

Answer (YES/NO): NO